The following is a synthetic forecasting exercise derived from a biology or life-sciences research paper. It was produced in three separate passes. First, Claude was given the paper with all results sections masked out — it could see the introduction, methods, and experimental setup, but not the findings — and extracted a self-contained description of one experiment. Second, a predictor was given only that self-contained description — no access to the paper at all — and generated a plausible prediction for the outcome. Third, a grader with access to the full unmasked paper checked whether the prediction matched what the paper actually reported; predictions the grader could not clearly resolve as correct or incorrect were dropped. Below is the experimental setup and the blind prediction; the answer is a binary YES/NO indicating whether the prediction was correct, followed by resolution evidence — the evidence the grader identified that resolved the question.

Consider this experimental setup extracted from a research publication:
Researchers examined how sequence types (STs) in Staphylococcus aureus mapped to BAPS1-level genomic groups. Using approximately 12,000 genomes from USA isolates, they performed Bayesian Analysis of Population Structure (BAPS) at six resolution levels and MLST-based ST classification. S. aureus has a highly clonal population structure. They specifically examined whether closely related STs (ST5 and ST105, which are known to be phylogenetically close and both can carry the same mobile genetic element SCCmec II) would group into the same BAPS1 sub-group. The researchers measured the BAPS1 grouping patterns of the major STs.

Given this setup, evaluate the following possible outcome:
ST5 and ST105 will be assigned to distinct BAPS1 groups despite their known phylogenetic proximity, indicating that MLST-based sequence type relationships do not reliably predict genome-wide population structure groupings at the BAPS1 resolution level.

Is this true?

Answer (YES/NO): NO